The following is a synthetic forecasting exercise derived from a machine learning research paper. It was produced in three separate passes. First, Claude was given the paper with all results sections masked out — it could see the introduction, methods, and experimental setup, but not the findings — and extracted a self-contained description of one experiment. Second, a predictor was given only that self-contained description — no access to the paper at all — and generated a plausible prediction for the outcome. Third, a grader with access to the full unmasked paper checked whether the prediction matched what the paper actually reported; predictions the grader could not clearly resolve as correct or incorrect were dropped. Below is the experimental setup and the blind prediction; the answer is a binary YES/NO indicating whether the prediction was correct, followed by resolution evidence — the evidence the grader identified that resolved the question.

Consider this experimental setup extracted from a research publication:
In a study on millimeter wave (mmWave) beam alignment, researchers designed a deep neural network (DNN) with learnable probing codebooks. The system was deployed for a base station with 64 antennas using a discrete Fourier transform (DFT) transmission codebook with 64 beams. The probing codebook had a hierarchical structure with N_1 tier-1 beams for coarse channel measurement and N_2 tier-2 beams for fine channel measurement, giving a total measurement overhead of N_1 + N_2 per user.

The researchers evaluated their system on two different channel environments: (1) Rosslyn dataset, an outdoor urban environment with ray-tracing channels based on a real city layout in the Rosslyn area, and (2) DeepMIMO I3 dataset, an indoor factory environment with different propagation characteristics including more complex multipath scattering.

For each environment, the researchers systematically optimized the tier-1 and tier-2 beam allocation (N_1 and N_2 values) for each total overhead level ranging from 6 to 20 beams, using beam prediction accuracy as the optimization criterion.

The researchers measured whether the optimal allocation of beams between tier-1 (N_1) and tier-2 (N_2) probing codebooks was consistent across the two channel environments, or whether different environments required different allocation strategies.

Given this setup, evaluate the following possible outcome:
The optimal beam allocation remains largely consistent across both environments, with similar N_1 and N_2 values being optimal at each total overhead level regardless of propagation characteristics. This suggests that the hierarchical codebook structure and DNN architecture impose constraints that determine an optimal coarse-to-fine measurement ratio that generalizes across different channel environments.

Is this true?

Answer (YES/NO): NO